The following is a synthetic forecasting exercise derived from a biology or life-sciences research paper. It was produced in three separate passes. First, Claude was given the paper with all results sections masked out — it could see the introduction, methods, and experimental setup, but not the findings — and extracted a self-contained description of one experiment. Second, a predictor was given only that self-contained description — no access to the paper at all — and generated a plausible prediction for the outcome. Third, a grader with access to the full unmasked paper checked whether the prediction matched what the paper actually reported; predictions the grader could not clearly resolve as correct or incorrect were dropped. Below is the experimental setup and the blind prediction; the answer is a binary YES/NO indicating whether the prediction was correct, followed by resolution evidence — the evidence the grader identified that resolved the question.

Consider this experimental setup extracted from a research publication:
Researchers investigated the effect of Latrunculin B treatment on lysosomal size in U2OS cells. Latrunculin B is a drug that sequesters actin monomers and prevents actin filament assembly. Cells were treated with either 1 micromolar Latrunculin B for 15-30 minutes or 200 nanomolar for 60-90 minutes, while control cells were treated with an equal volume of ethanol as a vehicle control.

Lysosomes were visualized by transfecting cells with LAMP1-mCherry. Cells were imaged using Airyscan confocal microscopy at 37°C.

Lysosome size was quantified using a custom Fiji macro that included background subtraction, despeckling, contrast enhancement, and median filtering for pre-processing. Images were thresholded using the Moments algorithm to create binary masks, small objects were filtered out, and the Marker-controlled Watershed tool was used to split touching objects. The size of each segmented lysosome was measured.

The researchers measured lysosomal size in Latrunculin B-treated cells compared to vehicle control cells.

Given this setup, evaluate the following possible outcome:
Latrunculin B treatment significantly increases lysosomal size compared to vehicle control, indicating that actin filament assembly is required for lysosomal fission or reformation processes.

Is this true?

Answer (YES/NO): YES